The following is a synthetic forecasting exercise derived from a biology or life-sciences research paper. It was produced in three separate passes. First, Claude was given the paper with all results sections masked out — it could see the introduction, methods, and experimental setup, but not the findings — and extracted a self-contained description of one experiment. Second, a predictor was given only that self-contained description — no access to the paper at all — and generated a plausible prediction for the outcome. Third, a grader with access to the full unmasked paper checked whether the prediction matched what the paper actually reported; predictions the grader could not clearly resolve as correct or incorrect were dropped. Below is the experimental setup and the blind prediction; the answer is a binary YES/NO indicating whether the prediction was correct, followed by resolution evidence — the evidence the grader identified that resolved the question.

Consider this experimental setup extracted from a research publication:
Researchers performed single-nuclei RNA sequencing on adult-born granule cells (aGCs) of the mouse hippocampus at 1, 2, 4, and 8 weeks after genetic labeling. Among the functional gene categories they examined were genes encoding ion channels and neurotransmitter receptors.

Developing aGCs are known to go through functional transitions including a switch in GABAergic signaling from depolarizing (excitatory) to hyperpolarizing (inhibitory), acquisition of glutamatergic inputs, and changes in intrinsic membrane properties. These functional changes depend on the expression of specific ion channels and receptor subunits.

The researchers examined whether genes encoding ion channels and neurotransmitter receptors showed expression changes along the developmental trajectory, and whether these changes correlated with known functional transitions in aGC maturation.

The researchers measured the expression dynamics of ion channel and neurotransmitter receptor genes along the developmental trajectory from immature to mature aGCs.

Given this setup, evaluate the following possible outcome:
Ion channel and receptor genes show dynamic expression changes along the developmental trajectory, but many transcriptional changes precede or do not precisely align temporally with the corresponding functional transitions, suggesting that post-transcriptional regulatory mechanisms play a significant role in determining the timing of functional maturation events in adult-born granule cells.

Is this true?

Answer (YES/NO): NO